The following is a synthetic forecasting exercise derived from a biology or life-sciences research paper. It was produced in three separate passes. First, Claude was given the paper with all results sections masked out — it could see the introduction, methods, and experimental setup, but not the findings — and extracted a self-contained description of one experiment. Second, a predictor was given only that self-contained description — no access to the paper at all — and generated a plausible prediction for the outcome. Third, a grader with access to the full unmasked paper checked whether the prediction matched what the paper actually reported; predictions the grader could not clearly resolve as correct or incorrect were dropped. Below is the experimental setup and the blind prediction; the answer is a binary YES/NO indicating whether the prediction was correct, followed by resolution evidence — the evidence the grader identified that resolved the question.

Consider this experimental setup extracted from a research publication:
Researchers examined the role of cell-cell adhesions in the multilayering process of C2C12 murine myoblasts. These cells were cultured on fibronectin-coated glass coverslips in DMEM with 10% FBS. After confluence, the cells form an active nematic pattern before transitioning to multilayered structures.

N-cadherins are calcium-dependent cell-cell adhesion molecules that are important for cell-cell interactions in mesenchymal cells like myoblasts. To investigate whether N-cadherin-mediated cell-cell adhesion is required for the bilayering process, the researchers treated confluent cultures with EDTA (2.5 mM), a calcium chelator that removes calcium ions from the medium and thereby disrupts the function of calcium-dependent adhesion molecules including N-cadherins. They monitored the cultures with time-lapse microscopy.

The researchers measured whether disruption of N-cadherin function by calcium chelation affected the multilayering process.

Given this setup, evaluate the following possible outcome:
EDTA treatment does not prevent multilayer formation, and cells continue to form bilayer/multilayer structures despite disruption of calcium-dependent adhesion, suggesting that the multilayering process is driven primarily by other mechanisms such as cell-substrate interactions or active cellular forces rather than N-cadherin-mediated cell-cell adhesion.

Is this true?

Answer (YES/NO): YES